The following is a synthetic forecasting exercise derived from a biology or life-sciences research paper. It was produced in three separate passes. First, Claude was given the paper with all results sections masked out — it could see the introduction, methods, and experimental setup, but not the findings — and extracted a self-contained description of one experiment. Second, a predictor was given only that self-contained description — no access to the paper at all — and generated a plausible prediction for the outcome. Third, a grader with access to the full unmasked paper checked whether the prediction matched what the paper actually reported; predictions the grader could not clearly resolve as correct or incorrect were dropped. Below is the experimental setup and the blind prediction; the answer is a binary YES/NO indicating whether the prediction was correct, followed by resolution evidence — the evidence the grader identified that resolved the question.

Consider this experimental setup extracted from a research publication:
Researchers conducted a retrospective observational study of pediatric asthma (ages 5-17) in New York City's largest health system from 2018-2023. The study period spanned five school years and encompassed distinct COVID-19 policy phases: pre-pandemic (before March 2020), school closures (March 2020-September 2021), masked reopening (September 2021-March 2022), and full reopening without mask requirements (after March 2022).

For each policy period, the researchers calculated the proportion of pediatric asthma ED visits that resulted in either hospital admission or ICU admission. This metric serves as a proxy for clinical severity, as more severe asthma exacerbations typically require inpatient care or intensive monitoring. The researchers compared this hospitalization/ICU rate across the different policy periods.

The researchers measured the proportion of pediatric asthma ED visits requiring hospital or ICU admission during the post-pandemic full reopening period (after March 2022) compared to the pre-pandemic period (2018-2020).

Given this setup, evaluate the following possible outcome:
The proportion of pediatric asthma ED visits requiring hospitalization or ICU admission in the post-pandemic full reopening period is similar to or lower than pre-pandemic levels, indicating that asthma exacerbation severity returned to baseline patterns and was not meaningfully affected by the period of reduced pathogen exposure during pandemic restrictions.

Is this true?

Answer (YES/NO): NO